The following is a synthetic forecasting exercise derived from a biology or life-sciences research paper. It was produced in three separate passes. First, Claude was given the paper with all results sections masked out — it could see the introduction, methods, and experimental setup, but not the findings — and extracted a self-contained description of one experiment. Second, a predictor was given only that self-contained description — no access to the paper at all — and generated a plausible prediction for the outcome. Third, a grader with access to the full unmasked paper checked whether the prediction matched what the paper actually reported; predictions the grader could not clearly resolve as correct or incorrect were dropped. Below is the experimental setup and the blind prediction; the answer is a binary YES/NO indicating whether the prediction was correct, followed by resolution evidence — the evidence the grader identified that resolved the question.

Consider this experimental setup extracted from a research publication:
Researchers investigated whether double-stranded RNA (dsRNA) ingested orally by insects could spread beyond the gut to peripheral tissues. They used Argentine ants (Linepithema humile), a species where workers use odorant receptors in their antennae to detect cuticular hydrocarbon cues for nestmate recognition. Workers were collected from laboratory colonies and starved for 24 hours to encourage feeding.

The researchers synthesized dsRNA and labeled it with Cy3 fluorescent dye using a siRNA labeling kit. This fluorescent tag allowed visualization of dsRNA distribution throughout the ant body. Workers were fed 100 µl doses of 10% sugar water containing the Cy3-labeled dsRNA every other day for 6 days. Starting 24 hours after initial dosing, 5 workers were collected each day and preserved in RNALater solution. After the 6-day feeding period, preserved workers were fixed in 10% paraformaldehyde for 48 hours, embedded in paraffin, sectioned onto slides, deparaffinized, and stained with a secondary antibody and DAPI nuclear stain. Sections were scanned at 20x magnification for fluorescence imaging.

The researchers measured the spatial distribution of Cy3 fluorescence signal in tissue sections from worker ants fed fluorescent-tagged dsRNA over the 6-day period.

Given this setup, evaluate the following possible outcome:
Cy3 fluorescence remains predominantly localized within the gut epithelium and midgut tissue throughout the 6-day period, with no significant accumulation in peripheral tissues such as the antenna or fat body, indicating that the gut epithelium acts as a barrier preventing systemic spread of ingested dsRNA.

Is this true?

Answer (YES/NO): NO